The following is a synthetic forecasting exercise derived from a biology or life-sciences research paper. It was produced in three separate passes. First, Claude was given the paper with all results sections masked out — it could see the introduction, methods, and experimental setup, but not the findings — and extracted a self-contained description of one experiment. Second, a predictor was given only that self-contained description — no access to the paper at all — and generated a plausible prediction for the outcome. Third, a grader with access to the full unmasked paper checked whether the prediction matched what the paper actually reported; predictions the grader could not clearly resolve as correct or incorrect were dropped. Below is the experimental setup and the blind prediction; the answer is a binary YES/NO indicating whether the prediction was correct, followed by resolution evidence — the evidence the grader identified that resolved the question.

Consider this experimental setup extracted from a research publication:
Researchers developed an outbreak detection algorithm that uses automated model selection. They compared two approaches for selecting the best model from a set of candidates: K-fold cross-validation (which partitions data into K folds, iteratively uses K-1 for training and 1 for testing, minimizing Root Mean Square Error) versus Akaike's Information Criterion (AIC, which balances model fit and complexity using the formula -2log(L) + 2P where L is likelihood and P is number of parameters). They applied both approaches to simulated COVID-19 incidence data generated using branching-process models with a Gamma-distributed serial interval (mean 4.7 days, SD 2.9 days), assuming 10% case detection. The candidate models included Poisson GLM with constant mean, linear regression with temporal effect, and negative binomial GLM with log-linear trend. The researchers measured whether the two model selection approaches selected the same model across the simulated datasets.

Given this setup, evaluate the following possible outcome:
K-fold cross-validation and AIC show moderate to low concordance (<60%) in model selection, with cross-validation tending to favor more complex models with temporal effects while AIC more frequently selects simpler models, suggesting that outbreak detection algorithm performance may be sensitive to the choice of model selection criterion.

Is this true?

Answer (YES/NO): NO